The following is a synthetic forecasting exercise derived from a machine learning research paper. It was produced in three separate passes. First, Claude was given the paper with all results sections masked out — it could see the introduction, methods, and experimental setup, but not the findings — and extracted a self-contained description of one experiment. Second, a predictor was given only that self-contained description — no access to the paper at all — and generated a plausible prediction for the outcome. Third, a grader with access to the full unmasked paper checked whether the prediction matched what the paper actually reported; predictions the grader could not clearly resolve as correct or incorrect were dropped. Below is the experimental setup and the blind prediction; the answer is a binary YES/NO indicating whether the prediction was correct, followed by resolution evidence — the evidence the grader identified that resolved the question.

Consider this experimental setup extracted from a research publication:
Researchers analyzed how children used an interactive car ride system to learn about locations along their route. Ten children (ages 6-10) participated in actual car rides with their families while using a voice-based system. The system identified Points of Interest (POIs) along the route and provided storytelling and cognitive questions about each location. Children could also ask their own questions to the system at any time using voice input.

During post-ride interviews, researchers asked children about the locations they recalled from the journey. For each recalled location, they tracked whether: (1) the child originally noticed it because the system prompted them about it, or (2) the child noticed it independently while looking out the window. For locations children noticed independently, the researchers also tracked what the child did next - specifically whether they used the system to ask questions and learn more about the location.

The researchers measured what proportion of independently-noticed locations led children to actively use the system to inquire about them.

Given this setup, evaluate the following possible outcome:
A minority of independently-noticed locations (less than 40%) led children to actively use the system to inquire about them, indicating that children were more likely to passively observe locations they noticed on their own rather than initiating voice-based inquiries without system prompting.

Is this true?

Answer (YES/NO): NO